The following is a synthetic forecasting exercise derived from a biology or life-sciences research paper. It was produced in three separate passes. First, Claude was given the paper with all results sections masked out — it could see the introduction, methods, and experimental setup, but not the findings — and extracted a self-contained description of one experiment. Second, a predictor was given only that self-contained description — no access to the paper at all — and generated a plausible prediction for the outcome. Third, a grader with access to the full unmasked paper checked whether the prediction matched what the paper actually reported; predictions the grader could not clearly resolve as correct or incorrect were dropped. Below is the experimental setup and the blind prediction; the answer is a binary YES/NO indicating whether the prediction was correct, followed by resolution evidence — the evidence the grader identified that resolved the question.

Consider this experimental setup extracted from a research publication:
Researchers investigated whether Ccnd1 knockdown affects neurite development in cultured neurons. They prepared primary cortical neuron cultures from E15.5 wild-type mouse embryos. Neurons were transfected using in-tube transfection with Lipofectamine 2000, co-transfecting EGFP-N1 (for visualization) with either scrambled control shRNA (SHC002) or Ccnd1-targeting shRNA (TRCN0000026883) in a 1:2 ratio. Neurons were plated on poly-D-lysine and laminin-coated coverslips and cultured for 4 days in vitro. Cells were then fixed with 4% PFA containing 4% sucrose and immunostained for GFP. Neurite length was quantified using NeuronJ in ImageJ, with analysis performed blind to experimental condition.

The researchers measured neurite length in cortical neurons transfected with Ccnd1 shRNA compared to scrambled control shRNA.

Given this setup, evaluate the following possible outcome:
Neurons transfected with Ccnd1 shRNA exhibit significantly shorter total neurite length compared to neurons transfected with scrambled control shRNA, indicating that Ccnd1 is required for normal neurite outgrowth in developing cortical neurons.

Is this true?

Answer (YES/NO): YES